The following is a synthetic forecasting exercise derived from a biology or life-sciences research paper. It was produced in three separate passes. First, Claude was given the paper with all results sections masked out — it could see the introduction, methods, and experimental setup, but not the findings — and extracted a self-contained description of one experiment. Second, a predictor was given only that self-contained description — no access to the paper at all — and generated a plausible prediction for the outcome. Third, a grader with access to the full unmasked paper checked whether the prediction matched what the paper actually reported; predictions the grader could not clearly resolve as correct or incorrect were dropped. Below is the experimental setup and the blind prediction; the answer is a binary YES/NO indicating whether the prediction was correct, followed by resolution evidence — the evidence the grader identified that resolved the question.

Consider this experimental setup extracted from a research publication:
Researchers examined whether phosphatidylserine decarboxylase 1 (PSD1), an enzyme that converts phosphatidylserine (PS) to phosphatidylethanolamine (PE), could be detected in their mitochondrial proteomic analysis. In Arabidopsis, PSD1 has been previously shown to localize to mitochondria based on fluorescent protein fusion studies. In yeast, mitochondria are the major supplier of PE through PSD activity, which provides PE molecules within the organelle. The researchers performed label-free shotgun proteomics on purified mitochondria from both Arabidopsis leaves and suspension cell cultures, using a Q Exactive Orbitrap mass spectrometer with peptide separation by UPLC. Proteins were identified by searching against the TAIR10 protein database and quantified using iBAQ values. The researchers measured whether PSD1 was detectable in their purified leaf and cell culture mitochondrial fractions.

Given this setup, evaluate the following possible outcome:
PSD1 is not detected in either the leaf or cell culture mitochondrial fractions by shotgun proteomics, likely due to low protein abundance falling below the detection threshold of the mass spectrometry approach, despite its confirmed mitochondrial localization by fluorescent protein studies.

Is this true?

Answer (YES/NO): NO